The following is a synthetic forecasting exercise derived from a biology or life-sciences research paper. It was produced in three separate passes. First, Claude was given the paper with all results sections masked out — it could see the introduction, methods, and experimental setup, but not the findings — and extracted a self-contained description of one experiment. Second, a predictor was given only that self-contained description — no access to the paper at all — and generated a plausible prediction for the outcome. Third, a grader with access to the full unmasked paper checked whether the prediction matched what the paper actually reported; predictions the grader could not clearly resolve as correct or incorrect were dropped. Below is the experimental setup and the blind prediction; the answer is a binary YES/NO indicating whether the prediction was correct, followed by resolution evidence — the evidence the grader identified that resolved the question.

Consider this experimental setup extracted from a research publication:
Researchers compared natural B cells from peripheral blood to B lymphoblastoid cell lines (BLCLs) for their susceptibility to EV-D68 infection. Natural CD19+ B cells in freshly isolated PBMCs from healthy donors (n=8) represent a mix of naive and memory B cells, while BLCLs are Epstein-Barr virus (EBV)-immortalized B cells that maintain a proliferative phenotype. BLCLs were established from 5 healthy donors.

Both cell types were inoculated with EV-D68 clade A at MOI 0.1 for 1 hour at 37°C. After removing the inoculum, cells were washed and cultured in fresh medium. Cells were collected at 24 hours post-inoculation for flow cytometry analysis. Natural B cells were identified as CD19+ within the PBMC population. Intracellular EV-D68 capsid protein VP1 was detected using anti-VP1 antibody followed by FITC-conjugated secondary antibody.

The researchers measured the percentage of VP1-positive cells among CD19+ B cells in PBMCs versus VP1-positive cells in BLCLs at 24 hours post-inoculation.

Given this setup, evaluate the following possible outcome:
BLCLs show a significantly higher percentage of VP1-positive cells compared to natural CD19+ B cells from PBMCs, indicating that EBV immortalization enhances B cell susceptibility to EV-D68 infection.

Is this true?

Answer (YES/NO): NO